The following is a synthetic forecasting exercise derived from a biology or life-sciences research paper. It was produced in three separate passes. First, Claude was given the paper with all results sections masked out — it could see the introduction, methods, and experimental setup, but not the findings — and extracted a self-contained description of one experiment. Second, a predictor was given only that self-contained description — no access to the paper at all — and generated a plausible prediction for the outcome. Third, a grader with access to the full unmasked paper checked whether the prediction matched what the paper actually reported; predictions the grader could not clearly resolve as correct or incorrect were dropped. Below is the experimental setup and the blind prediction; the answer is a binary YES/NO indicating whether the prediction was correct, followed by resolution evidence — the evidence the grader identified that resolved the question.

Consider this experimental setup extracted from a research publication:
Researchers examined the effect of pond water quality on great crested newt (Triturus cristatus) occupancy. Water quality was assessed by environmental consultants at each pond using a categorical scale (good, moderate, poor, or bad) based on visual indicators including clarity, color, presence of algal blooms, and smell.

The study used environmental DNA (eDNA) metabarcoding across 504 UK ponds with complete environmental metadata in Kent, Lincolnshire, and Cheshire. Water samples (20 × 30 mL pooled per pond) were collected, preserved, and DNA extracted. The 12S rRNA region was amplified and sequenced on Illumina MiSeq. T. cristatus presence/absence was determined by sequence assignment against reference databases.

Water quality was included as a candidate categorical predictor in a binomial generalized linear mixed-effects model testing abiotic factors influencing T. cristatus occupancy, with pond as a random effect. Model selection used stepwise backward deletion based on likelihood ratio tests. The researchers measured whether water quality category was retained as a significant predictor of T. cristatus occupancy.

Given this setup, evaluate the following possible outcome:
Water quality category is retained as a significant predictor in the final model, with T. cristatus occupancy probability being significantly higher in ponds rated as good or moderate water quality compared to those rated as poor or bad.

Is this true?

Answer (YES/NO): NO